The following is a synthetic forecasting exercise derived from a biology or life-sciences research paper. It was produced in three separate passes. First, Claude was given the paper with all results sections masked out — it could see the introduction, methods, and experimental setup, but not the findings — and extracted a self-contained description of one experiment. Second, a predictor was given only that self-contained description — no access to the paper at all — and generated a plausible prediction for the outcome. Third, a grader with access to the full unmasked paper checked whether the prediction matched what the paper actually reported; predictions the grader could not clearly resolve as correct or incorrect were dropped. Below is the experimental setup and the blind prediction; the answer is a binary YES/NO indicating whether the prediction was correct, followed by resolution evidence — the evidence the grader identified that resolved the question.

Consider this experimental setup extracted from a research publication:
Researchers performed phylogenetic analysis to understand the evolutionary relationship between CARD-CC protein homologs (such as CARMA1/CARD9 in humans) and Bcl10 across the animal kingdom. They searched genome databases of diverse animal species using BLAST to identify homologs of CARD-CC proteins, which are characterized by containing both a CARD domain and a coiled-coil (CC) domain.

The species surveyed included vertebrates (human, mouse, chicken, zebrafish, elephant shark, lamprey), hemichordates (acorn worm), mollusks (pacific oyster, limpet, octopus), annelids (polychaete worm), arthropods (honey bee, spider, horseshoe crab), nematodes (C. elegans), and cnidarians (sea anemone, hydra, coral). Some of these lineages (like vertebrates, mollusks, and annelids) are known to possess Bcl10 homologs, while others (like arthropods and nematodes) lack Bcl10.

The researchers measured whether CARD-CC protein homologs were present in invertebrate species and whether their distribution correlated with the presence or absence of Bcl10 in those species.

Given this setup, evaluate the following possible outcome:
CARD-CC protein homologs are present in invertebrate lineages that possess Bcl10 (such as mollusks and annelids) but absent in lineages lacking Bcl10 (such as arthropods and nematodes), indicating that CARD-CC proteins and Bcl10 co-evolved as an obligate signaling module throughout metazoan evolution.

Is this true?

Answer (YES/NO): YES